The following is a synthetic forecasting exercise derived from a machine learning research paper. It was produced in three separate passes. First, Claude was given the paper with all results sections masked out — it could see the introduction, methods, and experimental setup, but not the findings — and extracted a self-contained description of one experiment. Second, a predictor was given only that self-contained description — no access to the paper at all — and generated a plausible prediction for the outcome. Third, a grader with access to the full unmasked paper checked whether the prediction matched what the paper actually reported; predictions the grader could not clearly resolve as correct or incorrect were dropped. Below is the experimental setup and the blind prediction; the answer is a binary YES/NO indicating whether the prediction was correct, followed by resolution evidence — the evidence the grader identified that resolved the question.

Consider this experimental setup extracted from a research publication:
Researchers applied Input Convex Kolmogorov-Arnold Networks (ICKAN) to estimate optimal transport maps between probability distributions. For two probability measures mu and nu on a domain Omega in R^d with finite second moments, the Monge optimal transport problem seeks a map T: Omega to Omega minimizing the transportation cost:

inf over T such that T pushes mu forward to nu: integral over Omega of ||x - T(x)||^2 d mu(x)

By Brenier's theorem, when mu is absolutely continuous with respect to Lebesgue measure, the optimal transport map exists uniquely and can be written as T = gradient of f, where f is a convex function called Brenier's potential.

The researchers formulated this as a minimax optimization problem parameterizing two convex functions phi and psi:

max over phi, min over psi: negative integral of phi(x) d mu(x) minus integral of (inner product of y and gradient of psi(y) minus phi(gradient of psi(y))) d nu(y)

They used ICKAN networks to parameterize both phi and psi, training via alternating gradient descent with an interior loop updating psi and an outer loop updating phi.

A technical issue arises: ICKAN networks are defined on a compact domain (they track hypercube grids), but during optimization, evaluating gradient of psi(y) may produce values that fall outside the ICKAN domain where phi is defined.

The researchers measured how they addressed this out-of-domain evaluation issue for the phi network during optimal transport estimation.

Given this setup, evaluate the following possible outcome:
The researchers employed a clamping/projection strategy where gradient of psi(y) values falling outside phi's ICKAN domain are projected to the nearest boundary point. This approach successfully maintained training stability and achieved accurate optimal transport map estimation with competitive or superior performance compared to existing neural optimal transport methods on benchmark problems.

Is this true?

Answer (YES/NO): NO